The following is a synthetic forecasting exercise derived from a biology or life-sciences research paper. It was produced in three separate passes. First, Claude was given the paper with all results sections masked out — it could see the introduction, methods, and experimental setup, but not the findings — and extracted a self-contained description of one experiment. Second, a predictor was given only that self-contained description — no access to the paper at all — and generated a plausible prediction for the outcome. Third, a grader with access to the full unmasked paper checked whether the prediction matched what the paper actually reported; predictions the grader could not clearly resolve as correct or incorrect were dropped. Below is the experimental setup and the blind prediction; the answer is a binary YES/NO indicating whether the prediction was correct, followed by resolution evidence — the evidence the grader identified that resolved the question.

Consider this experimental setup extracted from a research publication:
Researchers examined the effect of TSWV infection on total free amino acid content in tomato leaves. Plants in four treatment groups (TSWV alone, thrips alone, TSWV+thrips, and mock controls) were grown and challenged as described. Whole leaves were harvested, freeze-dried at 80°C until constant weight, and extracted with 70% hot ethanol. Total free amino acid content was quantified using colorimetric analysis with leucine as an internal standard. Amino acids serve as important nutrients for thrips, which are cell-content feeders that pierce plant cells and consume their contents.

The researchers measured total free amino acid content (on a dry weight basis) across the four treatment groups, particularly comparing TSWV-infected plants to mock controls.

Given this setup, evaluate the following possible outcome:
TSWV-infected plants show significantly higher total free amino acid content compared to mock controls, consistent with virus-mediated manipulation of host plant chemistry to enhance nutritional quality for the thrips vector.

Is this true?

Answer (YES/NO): YES